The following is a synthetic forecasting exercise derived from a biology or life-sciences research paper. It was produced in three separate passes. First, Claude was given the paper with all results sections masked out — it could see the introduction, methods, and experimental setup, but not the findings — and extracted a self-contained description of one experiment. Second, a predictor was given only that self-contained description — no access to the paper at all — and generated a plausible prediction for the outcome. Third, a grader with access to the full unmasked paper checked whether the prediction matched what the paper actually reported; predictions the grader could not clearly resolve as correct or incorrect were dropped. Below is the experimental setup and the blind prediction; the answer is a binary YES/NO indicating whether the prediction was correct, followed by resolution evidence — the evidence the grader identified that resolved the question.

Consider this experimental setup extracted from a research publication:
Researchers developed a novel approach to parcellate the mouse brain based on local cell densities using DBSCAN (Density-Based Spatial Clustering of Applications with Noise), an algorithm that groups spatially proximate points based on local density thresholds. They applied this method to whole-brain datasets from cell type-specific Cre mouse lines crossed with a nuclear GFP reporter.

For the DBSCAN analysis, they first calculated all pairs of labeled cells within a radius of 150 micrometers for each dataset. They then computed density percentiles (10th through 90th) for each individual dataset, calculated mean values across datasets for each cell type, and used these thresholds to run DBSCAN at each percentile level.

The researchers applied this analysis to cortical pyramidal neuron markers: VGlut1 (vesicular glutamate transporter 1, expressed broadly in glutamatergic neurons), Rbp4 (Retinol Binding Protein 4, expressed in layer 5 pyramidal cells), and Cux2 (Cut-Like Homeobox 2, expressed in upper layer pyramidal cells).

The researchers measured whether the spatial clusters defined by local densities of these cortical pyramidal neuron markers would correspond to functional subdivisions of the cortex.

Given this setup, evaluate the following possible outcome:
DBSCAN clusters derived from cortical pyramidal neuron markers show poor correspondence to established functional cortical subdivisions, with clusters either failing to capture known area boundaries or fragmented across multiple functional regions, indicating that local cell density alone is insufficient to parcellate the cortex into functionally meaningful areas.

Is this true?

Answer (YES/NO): NO